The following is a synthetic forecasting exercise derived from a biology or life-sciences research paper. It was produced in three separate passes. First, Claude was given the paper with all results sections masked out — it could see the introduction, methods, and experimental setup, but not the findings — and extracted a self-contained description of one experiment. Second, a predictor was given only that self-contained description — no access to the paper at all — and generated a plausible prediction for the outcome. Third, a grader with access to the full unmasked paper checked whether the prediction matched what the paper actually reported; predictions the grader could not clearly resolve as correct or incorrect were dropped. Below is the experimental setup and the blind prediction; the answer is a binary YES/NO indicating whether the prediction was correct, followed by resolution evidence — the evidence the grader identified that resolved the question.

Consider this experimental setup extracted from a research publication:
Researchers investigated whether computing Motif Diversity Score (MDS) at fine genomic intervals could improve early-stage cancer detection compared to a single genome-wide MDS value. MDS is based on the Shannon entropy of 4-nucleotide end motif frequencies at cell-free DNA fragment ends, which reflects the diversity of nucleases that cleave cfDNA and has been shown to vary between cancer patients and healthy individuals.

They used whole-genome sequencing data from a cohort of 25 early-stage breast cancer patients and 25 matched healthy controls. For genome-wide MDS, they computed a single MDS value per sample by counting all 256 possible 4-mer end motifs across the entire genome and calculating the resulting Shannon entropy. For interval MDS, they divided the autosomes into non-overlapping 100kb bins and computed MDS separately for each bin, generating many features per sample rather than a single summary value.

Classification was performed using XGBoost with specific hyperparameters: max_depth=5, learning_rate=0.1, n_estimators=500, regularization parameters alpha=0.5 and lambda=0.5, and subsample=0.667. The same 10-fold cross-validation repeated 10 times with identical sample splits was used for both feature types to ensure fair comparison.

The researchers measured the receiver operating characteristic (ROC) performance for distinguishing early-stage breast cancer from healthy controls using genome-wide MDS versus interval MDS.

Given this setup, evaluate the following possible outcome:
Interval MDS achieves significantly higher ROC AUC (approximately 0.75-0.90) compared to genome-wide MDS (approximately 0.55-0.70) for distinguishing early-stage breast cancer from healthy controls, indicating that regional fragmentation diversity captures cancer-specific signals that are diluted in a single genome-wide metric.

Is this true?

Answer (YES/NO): YES